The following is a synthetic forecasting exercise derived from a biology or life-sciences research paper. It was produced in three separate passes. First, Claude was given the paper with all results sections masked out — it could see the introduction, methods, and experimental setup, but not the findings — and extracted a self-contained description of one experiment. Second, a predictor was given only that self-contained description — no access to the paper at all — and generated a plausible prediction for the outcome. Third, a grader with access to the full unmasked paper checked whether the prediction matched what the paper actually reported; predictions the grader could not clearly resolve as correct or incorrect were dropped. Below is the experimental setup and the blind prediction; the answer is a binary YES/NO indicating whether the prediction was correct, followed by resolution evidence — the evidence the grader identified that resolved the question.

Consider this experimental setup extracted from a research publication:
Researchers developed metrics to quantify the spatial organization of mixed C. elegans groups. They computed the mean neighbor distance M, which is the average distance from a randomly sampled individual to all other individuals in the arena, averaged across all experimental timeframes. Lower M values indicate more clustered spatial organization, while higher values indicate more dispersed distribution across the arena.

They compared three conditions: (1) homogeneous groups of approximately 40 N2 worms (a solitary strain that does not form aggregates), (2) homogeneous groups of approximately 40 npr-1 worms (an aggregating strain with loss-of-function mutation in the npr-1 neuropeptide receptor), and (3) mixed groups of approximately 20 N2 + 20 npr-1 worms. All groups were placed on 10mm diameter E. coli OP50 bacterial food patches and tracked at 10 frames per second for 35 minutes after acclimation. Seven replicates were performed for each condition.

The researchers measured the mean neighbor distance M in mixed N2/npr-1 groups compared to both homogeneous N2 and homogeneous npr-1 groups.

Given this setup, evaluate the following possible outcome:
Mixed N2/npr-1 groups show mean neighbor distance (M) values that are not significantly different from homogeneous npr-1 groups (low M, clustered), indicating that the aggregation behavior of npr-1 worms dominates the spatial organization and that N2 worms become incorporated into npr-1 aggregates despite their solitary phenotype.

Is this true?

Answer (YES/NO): NO